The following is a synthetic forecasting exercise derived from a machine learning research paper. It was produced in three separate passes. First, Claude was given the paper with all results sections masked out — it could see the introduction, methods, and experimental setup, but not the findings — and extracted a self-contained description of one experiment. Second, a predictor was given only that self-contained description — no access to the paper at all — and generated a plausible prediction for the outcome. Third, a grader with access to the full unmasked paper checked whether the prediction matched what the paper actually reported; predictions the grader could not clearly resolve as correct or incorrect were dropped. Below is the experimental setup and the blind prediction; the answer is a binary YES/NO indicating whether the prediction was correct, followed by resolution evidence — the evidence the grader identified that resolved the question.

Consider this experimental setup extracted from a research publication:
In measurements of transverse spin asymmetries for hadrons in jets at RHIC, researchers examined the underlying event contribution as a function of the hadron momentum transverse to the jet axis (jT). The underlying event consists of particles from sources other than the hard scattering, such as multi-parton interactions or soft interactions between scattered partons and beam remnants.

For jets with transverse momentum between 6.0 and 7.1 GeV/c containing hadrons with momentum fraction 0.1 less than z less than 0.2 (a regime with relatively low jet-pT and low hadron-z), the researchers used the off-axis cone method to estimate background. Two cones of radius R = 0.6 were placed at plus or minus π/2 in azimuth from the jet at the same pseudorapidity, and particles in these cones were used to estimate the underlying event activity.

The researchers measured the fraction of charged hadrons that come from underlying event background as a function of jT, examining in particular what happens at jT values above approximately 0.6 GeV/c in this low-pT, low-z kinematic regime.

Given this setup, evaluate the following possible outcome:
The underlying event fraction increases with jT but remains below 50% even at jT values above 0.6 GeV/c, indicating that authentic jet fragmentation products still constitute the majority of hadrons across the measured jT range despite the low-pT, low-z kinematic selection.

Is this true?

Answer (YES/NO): NO